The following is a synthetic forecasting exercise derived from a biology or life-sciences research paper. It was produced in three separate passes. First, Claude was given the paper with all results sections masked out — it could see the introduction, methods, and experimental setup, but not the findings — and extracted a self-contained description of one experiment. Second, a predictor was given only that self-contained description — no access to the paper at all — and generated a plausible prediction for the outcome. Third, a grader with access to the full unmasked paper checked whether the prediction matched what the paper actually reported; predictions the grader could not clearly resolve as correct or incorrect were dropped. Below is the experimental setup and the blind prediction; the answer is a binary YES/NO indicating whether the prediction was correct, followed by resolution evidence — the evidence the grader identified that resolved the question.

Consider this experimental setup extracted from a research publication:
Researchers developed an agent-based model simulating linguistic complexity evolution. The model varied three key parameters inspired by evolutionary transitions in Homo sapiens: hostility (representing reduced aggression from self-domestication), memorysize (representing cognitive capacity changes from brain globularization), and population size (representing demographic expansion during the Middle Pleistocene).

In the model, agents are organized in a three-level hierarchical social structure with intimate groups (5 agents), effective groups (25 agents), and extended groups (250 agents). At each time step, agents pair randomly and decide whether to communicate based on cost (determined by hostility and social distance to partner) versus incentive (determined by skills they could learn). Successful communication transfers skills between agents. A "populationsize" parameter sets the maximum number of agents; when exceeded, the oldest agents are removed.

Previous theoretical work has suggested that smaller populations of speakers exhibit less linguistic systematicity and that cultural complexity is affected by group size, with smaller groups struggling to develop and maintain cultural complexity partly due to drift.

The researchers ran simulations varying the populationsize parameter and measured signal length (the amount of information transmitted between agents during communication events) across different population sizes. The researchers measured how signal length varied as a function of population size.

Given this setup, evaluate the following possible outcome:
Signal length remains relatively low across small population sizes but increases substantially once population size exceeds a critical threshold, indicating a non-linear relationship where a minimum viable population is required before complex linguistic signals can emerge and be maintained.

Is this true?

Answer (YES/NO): NO